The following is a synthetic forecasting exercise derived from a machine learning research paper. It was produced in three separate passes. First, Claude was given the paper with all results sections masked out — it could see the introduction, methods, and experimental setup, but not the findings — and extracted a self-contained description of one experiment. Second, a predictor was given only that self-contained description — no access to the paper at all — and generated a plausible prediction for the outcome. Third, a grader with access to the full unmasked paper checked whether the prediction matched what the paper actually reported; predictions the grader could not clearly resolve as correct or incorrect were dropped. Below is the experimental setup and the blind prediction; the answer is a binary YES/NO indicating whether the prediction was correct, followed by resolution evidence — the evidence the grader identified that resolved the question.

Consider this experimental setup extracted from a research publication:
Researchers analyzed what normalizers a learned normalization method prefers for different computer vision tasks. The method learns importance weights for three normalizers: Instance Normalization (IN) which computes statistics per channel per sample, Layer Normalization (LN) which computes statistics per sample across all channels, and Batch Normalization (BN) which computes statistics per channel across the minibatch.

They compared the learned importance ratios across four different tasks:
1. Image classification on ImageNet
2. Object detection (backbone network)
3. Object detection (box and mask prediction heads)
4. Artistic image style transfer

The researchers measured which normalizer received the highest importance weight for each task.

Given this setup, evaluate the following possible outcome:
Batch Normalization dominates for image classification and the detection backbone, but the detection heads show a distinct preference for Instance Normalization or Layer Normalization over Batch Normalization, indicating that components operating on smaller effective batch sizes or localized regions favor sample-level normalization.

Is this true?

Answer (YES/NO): YES